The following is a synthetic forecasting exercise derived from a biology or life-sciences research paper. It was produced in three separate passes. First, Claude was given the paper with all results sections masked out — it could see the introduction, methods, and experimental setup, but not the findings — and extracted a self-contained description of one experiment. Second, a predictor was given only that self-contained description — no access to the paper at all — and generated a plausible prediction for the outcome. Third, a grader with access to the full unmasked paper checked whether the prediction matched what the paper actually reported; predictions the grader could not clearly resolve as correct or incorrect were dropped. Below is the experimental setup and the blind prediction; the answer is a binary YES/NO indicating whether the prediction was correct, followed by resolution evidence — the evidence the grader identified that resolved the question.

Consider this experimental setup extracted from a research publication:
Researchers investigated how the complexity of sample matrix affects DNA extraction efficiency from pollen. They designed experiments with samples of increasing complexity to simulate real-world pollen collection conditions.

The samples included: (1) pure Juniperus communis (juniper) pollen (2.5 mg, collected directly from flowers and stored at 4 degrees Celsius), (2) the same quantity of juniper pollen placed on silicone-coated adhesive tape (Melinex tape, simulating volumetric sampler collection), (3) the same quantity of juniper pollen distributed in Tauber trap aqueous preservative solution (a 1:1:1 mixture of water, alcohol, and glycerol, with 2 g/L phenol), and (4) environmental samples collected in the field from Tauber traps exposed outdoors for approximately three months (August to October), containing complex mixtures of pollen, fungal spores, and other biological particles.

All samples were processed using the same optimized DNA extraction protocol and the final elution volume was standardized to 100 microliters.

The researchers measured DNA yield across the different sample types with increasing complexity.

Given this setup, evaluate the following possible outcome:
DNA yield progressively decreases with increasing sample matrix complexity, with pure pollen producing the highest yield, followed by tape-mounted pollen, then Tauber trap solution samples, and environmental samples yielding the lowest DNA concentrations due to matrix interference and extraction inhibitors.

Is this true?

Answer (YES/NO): NO